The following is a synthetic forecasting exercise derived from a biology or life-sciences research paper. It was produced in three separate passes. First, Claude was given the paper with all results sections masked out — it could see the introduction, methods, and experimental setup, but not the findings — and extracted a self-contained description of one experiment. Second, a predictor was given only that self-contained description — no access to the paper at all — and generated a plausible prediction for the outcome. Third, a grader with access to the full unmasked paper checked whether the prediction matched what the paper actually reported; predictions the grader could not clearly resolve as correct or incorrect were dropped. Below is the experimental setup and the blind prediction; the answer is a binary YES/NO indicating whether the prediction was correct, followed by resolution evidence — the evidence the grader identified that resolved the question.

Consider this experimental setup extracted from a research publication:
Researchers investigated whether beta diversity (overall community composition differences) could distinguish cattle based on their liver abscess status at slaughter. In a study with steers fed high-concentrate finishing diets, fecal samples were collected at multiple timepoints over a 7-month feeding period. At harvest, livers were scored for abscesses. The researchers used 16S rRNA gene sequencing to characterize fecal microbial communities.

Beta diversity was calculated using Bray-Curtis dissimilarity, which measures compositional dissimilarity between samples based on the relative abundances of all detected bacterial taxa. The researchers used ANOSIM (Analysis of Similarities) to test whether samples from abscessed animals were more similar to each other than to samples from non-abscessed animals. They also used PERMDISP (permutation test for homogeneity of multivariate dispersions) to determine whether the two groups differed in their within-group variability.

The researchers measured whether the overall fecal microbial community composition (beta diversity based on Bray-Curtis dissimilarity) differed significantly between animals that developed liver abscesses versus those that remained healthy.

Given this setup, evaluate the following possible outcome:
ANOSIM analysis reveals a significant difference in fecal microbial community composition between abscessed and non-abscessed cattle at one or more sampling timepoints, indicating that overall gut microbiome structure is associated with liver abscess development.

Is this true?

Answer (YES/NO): YES